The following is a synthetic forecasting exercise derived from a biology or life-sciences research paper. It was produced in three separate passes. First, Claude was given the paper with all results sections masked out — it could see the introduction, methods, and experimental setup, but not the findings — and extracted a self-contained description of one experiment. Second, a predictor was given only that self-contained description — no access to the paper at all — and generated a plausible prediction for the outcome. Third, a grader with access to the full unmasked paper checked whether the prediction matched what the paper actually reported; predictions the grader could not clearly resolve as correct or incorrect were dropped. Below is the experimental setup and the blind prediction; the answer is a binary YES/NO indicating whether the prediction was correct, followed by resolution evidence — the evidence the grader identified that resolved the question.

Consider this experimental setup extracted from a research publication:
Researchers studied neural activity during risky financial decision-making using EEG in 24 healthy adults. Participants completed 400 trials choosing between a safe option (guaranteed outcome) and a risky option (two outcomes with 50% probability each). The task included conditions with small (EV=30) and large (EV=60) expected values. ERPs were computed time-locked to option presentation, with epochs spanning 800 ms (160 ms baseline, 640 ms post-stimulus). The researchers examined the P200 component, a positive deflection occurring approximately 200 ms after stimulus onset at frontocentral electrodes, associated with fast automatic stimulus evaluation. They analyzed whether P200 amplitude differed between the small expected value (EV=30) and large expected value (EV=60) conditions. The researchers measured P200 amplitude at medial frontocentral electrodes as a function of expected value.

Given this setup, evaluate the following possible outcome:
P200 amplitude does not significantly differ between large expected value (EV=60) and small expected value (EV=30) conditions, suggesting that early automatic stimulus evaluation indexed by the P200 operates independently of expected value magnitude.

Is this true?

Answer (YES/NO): NO